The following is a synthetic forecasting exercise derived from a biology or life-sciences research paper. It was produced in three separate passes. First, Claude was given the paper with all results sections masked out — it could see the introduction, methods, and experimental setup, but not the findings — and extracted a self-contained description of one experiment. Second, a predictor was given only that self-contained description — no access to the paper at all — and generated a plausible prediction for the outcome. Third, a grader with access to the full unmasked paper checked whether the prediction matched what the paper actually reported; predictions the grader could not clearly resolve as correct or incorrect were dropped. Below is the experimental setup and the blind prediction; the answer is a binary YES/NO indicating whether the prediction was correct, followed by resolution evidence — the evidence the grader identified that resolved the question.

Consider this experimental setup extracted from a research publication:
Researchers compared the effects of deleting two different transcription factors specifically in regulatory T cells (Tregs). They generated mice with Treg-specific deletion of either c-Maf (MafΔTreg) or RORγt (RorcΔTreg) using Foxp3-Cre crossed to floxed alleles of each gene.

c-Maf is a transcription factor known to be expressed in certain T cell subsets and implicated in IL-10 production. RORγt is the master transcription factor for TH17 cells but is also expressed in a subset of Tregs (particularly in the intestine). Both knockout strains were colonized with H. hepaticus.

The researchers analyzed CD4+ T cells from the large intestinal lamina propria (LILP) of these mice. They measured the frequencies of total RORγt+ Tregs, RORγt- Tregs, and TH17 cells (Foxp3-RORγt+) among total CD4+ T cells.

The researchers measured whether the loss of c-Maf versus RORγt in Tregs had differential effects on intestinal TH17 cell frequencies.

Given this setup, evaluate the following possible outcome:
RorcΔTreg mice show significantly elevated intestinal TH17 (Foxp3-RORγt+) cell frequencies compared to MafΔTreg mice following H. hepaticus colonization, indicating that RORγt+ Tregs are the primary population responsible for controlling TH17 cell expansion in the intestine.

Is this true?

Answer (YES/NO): NO